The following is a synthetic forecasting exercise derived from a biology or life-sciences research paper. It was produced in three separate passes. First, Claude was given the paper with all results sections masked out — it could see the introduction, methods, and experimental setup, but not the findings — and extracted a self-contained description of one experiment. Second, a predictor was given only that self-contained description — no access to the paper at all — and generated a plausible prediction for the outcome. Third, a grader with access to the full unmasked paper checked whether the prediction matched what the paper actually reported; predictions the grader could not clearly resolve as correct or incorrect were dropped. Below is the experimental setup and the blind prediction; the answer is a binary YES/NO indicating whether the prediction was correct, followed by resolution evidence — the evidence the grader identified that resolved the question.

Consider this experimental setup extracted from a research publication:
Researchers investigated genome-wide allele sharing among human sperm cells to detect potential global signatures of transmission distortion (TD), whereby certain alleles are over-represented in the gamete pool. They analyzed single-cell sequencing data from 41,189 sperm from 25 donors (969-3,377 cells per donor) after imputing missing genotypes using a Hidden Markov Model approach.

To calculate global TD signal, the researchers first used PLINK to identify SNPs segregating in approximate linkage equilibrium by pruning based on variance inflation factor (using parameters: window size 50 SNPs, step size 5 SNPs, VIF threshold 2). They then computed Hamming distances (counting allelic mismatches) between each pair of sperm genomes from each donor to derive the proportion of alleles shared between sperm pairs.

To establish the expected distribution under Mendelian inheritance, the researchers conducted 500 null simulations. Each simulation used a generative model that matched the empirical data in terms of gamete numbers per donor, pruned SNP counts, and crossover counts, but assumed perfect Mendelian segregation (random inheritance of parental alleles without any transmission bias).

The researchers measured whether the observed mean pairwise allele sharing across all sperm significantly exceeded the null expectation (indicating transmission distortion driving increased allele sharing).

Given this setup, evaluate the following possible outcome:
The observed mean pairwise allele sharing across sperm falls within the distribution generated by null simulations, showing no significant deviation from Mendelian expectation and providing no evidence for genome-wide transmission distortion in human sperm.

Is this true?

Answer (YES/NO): YES